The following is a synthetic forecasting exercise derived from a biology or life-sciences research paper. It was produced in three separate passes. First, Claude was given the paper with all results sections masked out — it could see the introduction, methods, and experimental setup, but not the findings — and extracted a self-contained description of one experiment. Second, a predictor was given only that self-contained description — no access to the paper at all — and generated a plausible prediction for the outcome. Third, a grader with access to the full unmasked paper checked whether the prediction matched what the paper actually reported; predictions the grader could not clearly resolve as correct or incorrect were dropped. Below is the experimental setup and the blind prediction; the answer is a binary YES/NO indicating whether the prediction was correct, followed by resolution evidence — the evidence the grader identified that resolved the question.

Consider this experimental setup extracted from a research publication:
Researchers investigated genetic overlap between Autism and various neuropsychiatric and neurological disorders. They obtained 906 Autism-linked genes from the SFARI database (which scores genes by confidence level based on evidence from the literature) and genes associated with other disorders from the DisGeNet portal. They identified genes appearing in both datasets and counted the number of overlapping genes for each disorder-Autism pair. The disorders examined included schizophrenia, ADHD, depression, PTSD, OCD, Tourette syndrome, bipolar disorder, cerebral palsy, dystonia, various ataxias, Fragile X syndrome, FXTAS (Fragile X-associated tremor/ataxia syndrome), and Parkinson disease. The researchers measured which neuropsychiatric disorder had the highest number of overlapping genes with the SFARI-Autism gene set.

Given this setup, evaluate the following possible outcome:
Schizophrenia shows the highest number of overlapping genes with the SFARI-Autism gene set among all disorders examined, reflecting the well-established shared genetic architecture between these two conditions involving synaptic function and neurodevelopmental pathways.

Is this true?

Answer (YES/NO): YES